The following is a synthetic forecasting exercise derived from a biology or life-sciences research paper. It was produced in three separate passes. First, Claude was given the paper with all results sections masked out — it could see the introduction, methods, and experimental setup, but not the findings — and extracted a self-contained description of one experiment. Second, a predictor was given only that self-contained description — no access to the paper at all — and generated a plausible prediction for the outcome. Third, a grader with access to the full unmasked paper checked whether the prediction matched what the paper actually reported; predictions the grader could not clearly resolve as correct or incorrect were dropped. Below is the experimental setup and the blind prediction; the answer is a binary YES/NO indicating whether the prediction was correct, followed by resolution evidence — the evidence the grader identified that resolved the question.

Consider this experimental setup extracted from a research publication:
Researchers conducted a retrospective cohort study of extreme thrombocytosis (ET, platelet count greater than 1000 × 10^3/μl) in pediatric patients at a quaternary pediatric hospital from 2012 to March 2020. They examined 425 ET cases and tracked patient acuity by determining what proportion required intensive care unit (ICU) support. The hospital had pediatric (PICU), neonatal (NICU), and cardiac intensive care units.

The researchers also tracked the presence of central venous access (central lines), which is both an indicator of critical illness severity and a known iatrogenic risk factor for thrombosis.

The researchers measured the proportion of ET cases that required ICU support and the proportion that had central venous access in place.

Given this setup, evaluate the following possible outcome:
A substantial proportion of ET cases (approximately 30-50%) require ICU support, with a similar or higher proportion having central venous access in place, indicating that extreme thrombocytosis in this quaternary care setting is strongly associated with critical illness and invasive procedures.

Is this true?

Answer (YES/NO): NO